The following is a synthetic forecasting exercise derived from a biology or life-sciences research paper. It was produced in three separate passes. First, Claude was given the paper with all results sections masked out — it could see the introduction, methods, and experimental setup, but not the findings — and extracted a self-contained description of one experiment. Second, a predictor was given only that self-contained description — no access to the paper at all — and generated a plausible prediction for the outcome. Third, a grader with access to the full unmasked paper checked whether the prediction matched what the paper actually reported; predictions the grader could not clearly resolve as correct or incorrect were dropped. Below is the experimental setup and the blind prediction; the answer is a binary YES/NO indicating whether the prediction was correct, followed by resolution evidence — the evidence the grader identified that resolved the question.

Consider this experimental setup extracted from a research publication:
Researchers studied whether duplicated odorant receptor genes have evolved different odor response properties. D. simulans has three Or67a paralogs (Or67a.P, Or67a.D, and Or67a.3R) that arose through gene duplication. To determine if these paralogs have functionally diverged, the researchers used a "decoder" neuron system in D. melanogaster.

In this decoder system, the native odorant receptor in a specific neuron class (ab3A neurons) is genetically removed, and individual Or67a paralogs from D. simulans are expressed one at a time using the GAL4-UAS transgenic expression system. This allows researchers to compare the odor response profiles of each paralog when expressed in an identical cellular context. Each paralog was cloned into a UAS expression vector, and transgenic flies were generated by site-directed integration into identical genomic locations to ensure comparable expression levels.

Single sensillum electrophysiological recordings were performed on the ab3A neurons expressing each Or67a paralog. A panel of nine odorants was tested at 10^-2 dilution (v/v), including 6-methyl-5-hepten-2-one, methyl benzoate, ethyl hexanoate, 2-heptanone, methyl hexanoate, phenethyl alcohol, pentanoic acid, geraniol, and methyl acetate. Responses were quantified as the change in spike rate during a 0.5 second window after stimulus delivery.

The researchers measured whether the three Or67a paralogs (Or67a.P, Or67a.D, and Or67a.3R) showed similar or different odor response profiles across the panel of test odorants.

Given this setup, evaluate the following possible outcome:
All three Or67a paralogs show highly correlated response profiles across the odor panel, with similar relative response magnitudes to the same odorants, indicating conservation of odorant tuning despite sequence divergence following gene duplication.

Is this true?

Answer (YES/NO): NO